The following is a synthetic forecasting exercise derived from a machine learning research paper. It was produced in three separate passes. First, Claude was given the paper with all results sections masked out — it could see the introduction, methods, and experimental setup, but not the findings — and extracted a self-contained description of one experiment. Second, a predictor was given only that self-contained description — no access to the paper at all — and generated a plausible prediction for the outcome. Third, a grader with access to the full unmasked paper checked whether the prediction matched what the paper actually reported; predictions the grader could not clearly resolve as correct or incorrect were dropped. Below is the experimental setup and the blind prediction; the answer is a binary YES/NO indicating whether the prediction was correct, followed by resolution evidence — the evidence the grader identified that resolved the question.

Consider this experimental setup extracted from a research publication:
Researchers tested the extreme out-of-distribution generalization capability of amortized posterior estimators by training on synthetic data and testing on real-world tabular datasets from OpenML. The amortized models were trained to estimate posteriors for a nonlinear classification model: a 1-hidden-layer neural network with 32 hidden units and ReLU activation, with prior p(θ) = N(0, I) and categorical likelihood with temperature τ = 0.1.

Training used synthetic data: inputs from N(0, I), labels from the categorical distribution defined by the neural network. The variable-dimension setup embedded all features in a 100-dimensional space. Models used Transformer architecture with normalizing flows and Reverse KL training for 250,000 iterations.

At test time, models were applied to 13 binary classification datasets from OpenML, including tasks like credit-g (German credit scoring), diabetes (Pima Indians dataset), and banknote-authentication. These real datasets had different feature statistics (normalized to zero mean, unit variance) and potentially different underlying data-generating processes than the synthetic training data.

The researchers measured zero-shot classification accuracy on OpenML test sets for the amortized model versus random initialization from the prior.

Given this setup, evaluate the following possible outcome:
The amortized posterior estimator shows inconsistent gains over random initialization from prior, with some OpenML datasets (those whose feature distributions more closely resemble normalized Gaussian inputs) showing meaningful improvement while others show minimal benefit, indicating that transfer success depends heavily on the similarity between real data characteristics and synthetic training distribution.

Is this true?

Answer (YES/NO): NO